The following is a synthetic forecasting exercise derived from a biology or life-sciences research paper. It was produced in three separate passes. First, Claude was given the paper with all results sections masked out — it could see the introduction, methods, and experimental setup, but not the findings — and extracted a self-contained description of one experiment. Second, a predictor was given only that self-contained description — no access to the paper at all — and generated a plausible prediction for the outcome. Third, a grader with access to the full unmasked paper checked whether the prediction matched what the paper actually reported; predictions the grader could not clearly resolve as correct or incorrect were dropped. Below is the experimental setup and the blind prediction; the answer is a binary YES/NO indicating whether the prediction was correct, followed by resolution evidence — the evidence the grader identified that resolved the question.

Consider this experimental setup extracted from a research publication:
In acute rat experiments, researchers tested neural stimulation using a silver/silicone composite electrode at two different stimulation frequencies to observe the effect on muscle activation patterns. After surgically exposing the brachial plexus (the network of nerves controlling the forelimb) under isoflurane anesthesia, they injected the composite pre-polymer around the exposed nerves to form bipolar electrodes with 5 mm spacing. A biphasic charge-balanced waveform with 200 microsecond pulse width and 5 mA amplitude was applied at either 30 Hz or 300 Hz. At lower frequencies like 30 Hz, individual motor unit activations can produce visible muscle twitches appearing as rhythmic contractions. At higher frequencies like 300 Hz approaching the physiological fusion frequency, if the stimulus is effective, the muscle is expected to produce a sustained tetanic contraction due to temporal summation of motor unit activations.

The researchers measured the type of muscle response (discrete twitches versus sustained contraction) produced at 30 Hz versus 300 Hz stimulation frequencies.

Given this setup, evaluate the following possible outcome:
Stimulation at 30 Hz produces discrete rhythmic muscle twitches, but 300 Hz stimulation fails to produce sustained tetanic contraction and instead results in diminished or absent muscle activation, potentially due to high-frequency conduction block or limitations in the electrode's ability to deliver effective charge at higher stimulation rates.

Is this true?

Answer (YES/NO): NO